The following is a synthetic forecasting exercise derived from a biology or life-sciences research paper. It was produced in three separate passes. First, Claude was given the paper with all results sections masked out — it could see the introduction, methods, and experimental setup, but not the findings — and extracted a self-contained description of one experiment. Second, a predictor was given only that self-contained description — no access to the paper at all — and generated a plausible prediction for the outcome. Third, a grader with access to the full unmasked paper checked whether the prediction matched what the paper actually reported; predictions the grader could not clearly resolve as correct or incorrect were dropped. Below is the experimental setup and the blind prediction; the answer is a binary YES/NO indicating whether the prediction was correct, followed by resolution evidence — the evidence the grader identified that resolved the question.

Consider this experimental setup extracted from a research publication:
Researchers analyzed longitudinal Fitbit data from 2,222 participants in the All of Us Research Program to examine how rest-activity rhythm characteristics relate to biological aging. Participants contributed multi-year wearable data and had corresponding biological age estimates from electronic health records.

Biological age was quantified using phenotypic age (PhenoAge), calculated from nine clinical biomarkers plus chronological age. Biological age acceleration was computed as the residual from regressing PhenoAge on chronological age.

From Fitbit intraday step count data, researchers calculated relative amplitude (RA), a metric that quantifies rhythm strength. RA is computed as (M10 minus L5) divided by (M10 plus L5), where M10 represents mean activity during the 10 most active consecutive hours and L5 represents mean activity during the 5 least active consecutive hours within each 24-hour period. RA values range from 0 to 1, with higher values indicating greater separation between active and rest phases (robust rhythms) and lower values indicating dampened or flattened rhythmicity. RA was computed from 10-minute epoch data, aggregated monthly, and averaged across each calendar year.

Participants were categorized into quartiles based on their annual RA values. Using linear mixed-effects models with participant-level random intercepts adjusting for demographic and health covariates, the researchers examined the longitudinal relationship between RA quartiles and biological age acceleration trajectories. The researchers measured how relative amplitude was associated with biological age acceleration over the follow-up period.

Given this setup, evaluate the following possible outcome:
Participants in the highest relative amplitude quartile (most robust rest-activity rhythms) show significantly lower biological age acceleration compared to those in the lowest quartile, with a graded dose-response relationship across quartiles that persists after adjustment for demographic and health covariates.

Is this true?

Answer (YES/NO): YES